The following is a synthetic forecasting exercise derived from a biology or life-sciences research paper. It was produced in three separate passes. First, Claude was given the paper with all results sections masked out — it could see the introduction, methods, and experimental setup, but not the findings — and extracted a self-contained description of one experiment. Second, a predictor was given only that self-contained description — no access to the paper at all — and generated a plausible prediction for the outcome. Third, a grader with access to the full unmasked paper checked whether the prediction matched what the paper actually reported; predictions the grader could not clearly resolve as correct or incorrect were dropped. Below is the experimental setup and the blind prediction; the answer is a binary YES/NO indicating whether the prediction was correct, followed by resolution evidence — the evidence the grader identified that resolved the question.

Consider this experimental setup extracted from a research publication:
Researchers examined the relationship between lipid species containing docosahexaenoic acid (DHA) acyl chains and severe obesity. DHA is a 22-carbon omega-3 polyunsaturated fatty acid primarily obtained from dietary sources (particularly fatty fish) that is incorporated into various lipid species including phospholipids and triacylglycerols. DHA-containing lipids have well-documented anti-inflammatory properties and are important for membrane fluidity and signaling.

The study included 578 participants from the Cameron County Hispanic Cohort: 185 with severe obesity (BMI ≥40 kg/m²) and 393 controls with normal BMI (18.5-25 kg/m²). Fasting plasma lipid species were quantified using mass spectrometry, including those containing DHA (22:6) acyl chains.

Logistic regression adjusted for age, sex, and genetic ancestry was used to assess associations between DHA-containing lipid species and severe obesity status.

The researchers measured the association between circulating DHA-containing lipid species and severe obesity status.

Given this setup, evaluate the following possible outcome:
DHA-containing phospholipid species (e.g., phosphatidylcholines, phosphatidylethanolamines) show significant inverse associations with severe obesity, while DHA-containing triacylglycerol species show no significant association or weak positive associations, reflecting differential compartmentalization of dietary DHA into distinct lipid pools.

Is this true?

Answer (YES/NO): NO